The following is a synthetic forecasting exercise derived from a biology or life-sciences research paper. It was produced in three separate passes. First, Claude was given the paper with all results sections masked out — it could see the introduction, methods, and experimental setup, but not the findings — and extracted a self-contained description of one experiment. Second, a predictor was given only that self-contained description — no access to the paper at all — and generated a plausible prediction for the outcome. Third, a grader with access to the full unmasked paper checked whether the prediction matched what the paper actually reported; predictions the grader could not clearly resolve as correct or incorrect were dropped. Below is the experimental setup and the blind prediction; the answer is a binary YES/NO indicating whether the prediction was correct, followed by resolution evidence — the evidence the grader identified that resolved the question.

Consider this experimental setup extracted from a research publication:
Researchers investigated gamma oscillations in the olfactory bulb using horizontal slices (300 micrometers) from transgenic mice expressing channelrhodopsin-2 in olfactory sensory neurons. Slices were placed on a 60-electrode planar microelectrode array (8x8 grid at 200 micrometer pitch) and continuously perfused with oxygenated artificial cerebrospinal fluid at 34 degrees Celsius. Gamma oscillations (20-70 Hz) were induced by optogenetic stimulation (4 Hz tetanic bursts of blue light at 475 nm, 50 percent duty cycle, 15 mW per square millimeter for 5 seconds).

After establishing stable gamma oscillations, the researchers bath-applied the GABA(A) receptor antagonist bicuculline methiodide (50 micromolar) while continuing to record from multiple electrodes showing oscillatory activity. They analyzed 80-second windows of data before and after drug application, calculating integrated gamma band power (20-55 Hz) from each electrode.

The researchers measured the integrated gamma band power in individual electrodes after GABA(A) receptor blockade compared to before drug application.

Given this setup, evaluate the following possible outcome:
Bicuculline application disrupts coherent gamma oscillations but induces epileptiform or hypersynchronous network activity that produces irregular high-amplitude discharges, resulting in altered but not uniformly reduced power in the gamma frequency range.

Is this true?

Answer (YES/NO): NO